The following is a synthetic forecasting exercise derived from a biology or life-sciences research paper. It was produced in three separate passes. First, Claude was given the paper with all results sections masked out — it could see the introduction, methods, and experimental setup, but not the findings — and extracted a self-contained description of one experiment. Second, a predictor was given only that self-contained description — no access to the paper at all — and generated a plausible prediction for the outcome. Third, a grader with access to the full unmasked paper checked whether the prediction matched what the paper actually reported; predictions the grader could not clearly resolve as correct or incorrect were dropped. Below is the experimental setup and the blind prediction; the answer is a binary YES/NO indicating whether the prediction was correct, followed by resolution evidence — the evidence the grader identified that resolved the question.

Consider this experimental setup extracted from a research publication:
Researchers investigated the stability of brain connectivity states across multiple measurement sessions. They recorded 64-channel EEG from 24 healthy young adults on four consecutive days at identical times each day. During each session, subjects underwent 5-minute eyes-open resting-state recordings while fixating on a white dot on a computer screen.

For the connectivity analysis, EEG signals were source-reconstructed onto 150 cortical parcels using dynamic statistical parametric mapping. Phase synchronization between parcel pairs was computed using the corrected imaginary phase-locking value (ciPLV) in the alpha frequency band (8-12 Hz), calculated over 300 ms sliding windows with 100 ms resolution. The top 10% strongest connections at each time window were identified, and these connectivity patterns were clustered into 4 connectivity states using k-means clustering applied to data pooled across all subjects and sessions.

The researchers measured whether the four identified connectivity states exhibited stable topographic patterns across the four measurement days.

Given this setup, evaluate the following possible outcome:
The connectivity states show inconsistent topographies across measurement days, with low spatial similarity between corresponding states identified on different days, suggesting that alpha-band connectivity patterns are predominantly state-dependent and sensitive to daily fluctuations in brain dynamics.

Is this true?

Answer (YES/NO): NO